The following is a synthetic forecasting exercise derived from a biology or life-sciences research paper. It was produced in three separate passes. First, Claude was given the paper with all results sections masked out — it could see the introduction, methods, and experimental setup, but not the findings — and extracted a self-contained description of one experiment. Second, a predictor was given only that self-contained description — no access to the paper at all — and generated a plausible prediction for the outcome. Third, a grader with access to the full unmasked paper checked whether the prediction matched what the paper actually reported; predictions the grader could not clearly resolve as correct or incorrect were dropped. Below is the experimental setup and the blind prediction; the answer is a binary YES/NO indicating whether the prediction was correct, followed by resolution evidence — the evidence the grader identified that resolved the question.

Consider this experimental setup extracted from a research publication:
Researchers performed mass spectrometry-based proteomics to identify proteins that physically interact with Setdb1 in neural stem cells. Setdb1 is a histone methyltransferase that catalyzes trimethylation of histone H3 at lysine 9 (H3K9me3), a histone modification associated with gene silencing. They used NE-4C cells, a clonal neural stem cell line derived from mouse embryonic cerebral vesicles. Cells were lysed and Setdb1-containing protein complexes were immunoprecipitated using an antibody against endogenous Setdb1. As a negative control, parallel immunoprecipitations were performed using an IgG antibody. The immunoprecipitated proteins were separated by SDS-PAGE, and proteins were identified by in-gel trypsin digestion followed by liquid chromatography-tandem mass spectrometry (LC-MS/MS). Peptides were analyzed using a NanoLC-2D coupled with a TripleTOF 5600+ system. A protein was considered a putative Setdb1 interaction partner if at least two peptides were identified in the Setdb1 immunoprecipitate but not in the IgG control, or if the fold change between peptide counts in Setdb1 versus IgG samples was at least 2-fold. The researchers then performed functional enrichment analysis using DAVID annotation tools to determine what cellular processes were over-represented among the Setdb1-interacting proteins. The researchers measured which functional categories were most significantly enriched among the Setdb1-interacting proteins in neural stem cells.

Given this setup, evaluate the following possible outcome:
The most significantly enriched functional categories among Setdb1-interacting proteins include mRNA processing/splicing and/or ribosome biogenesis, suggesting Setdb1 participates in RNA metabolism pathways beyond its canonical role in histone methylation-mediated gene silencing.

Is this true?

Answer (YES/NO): YES